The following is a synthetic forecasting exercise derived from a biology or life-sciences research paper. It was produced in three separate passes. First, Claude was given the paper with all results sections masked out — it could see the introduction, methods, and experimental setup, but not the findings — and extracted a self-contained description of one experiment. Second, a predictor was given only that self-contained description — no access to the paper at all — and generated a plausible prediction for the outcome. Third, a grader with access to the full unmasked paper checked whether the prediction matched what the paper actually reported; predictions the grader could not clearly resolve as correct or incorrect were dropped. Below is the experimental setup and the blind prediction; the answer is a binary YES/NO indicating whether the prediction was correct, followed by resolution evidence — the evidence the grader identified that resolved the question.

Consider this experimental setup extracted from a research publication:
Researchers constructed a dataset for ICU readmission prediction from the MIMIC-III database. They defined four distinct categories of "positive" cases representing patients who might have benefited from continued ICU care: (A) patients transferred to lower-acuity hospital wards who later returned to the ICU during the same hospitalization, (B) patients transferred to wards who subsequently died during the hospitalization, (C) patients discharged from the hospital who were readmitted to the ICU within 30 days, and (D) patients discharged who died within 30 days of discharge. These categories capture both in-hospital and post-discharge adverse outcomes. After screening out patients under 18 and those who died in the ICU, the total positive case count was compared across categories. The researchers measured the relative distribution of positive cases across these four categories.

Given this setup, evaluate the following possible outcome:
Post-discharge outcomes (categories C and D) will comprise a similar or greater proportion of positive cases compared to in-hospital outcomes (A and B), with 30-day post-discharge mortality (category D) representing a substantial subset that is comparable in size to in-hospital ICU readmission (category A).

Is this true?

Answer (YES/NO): NO